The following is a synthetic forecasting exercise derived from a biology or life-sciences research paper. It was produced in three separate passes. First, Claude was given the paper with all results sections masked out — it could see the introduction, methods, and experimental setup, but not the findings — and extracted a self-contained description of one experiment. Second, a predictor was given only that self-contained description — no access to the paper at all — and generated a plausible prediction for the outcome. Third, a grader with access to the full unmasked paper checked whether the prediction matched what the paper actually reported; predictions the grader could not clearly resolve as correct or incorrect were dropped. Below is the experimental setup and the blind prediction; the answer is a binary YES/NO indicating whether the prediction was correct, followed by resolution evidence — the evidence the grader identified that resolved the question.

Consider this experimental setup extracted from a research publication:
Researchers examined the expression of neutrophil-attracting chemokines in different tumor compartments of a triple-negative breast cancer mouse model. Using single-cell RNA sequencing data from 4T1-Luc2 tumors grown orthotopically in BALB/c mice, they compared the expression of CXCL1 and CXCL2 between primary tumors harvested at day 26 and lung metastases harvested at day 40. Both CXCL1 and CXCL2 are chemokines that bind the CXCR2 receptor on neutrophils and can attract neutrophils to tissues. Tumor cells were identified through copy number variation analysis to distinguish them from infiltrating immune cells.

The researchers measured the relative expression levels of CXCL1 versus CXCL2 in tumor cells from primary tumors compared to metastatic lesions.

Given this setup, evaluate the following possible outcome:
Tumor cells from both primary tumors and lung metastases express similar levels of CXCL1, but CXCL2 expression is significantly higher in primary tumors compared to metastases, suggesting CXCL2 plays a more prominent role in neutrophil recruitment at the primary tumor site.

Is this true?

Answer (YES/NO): NO